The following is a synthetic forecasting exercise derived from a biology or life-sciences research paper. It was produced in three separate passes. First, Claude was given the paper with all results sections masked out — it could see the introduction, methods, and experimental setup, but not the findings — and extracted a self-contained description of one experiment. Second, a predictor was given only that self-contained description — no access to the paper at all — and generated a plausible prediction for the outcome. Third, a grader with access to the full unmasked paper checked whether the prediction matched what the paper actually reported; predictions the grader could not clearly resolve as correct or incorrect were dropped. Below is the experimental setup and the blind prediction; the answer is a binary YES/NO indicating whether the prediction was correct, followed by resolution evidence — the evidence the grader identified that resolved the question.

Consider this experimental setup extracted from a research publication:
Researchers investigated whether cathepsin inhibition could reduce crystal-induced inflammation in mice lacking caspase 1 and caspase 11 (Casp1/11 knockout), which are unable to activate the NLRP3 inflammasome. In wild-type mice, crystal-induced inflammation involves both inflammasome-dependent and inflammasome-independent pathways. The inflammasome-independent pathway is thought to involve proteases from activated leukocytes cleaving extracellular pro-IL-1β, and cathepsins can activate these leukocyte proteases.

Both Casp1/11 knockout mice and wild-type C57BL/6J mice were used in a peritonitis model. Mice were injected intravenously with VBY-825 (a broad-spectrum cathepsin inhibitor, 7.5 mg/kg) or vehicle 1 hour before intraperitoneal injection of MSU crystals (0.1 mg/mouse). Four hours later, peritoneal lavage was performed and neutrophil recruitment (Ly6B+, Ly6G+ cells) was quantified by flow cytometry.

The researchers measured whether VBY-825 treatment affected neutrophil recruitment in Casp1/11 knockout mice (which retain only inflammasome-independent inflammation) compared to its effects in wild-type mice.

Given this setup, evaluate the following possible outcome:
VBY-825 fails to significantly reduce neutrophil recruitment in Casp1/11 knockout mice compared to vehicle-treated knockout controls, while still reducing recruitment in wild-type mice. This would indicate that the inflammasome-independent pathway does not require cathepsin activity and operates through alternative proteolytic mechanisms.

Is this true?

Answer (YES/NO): NO